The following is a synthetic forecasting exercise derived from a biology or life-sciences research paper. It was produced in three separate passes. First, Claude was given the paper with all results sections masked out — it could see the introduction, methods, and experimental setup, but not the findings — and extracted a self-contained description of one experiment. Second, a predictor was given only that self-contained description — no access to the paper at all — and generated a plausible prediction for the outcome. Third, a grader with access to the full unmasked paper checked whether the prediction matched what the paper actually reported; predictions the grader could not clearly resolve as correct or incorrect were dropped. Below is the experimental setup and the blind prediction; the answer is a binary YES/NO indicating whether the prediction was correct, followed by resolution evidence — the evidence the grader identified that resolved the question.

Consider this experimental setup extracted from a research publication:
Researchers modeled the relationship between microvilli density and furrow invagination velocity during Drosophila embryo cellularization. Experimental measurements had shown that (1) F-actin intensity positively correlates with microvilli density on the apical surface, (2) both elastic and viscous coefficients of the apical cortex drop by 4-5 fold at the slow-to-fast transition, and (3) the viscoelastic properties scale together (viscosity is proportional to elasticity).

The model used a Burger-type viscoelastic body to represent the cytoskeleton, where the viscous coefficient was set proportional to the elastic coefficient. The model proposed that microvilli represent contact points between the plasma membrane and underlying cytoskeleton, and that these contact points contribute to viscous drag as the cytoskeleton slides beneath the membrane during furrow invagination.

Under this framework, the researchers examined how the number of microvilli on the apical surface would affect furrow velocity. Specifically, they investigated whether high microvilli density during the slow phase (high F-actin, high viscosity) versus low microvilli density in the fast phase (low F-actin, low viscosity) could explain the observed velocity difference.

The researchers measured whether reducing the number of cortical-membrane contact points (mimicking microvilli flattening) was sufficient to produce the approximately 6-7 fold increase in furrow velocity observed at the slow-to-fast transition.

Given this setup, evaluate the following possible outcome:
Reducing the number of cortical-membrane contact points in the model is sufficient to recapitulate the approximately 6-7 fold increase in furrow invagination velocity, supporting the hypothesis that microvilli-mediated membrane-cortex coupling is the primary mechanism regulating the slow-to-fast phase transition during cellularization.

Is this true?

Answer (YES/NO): NO